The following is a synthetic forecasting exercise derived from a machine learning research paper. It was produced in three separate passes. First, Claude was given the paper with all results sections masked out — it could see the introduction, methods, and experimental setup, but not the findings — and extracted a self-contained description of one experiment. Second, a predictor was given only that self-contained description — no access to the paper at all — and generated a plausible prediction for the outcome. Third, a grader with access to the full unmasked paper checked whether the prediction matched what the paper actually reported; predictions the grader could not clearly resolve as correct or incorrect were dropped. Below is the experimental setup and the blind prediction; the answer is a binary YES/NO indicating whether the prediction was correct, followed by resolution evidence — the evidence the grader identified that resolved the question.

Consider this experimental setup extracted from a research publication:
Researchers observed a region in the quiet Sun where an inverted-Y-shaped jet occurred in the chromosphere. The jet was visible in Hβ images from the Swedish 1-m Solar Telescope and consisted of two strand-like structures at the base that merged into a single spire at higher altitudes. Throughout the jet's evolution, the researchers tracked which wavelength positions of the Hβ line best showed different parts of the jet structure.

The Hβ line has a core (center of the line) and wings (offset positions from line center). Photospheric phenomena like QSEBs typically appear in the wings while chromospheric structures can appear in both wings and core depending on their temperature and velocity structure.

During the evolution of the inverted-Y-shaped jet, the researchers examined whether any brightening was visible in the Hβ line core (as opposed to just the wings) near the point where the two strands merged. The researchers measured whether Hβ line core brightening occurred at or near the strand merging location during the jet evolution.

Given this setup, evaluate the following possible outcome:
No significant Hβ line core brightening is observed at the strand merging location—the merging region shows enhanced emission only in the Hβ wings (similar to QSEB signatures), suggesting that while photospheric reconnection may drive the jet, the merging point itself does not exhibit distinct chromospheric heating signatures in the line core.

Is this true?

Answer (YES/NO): NO